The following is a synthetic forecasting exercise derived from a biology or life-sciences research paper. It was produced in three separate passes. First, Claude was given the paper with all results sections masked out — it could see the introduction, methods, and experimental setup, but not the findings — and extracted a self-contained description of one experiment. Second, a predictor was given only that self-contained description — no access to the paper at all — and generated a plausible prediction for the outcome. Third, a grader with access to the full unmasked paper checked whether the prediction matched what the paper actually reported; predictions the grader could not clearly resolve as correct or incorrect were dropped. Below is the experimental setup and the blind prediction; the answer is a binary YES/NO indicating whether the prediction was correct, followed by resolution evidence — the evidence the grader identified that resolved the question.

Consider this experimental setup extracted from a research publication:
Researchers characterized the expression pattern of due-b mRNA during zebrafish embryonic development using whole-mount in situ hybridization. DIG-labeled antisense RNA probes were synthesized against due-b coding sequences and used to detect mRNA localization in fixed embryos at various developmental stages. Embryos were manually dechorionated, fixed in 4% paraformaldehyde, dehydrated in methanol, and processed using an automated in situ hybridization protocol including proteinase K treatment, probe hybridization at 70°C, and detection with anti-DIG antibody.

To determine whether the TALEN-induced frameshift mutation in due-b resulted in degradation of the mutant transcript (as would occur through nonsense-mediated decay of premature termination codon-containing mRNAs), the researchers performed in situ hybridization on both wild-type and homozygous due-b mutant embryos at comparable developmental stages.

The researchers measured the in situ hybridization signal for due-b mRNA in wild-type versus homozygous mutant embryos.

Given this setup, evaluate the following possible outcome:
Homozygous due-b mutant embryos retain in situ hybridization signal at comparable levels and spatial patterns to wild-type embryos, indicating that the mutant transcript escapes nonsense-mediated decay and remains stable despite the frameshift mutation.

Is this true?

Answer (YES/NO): NO